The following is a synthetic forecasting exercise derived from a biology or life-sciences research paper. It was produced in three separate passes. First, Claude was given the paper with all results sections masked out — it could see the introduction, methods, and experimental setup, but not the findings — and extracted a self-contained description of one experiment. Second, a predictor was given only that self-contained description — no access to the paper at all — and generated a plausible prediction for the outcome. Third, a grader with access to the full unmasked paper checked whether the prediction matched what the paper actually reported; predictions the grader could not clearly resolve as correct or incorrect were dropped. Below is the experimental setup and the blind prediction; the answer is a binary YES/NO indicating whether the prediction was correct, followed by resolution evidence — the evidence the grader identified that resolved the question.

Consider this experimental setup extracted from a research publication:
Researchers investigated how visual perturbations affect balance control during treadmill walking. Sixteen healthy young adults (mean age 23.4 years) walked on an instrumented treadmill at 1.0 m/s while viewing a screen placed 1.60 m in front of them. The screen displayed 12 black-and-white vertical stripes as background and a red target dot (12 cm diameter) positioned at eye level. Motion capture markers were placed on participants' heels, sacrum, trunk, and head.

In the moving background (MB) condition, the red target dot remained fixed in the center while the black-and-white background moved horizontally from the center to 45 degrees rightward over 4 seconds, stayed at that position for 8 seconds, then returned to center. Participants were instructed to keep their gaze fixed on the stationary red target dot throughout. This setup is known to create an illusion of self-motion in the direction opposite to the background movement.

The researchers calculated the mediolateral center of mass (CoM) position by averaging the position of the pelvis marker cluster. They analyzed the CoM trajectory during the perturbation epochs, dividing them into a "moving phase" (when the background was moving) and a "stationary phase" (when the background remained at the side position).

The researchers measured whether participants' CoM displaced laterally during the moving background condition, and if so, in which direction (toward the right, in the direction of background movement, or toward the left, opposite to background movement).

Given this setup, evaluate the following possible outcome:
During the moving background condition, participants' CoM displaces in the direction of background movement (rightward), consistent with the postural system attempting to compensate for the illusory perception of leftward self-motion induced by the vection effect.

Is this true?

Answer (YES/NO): NO